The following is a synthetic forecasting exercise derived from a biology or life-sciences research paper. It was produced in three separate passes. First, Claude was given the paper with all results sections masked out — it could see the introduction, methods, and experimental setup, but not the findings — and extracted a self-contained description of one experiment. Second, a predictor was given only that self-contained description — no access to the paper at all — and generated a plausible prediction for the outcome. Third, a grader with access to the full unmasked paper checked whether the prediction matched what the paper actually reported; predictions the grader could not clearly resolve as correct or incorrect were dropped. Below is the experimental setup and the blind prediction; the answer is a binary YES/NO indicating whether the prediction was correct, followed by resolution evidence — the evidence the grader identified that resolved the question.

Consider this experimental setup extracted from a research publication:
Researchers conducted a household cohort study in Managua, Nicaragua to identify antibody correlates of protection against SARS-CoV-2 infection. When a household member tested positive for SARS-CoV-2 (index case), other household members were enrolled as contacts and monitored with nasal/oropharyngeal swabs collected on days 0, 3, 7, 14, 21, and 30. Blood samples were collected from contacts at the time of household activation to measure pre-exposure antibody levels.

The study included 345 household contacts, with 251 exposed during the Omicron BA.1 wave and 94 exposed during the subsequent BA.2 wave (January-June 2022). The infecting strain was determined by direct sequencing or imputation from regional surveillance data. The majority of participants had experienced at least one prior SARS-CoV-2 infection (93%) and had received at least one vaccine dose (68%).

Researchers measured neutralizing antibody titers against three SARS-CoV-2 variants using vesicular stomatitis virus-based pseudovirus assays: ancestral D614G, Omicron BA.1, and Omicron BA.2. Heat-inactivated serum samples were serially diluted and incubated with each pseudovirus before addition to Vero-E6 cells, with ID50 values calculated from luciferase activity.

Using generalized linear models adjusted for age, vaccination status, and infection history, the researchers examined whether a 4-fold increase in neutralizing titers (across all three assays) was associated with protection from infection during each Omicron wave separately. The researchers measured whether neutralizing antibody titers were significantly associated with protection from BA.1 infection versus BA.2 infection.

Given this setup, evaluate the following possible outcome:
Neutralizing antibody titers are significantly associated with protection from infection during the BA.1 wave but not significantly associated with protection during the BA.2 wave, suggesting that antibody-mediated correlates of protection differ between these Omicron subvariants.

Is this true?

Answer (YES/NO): NO